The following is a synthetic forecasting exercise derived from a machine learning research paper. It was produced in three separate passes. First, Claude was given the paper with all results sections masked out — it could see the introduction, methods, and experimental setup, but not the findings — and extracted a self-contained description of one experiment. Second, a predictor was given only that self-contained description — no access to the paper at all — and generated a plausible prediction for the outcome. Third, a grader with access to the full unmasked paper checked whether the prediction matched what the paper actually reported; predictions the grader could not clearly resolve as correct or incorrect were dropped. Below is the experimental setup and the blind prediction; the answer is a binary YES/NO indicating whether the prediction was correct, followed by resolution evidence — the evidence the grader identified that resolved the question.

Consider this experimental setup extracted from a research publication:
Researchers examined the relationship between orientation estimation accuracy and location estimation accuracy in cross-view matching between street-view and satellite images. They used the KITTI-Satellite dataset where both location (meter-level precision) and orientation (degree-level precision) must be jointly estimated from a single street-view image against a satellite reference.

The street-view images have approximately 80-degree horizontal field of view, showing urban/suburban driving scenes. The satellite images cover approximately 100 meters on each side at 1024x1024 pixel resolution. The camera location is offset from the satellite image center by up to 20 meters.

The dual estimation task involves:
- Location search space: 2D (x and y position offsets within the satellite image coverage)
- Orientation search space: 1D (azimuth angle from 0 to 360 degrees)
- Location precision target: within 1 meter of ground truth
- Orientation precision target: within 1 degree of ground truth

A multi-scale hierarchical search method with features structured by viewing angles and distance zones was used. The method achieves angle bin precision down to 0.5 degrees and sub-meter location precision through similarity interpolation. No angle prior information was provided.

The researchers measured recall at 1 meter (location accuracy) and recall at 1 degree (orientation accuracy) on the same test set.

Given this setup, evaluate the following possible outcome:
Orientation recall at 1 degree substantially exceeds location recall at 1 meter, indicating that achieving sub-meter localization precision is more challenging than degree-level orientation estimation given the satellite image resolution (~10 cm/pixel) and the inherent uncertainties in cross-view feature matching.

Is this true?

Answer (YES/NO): NO